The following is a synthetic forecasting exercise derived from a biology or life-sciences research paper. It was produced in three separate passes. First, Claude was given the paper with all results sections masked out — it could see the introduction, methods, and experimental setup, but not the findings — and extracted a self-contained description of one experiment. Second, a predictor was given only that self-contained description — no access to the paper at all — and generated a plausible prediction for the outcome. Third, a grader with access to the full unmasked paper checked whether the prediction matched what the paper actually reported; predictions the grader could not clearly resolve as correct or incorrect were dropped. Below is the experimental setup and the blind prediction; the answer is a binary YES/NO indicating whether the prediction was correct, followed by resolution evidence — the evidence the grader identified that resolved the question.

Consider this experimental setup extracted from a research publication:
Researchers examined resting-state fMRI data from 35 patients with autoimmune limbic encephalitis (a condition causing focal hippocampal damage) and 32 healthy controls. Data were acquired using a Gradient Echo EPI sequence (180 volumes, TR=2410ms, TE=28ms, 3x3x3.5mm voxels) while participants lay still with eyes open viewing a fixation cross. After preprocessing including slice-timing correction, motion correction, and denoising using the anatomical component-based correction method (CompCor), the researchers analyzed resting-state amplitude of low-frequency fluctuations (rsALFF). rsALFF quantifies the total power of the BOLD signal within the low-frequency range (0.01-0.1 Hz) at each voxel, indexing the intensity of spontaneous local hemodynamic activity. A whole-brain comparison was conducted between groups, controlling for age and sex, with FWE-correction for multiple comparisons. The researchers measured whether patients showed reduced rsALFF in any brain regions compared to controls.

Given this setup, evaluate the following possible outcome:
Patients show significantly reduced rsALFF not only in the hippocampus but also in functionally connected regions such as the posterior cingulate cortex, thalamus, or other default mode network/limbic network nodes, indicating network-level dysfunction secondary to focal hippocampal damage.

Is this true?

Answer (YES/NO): NO